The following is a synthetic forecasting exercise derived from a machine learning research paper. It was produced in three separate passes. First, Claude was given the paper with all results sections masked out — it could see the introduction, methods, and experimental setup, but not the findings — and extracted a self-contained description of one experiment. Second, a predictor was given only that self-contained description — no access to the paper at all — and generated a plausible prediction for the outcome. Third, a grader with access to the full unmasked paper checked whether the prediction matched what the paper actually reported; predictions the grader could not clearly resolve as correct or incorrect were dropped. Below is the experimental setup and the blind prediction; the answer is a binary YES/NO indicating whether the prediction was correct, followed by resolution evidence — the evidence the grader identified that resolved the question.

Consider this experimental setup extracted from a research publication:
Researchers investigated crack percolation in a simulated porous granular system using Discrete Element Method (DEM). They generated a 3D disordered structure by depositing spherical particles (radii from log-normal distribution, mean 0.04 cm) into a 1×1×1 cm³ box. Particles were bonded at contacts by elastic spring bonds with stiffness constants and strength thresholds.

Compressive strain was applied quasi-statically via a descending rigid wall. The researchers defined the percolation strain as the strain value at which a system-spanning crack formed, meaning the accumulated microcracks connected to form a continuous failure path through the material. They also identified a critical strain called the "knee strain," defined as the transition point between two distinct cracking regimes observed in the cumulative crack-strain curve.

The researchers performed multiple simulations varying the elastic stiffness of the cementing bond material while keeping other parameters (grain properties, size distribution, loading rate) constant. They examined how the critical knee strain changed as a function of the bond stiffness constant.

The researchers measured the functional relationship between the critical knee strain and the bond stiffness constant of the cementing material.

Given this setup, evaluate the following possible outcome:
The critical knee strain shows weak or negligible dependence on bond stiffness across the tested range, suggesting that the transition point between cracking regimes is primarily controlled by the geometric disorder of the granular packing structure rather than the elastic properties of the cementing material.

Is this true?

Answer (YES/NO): NO